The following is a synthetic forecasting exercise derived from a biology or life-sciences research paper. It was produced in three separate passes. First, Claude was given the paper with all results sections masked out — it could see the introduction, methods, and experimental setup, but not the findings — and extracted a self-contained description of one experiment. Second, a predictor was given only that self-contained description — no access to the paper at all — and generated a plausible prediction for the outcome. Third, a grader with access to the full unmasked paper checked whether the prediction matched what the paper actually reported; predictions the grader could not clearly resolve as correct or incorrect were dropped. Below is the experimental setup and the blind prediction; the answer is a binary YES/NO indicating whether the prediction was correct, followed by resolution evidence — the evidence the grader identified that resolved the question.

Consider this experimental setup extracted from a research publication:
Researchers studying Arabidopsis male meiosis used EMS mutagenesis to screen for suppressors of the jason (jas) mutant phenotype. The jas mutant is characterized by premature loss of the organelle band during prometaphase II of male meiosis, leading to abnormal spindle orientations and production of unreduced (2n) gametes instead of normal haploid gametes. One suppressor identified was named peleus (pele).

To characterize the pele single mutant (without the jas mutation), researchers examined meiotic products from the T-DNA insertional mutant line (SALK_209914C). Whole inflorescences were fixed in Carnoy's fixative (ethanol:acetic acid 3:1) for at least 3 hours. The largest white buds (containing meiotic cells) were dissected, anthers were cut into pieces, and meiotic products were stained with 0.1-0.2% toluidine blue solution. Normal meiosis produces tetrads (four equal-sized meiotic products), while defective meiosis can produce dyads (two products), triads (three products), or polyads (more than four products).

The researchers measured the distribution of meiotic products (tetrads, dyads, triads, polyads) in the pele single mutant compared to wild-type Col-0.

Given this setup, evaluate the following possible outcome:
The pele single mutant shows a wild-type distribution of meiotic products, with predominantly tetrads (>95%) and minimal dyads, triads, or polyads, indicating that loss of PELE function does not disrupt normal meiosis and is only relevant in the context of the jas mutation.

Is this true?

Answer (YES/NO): YES